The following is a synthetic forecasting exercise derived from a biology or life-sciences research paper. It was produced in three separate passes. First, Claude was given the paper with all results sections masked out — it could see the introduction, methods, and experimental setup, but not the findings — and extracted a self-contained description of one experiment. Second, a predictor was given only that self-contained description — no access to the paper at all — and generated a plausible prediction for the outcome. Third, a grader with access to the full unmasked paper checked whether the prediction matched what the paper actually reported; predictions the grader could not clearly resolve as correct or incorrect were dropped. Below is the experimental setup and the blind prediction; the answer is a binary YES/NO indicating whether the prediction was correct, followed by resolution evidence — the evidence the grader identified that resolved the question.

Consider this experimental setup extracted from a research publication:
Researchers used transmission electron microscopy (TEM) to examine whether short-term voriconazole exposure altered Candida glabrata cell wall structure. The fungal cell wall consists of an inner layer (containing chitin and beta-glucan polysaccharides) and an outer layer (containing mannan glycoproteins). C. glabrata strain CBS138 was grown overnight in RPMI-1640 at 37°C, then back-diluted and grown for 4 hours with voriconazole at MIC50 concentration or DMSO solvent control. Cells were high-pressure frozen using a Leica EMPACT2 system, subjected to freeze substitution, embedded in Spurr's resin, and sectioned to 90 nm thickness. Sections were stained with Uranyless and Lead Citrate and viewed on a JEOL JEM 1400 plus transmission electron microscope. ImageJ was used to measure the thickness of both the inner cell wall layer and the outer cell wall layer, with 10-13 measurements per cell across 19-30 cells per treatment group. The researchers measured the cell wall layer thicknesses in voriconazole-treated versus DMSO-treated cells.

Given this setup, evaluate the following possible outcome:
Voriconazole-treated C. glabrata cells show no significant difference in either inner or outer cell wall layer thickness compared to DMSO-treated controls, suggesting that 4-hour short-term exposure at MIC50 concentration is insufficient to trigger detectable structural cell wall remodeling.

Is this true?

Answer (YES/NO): NO